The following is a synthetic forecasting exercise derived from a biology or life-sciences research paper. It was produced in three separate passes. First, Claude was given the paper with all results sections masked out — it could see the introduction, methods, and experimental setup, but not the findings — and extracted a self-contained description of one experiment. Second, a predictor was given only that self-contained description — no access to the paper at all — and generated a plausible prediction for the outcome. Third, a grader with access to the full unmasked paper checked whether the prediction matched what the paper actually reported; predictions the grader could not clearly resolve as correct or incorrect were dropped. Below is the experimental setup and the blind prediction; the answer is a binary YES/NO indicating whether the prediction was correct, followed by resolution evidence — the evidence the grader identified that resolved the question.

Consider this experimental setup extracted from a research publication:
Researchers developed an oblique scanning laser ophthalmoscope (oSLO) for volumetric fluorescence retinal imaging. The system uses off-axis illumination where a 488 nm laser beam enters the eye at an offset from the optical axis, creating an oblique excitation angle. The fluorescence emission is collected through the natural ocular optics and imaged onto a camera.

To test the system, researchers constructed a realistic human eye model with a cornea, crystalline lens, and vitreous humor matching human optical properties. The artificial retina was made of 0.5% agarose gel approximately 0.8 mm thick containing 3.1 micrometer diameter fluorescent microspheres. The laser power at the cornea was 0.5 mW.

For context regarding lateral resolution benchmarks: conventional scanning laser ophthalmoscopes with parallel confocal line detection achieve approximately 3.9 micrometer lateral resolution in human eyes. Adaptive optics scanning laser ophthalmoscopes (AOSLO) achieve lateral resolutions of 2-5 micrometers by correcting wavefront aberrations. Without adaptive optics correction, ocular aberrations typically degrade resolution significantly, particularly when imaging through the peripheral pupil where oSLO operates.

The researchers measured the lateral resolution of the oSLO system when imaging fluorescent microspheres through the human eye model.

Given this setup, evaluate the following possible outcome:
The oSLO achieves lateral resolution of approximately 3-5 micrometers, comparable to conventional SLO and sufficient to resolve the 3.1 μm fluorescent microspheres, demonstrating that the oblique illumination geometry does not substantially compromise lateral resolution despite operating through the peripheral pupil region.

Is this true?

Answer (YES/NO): NO